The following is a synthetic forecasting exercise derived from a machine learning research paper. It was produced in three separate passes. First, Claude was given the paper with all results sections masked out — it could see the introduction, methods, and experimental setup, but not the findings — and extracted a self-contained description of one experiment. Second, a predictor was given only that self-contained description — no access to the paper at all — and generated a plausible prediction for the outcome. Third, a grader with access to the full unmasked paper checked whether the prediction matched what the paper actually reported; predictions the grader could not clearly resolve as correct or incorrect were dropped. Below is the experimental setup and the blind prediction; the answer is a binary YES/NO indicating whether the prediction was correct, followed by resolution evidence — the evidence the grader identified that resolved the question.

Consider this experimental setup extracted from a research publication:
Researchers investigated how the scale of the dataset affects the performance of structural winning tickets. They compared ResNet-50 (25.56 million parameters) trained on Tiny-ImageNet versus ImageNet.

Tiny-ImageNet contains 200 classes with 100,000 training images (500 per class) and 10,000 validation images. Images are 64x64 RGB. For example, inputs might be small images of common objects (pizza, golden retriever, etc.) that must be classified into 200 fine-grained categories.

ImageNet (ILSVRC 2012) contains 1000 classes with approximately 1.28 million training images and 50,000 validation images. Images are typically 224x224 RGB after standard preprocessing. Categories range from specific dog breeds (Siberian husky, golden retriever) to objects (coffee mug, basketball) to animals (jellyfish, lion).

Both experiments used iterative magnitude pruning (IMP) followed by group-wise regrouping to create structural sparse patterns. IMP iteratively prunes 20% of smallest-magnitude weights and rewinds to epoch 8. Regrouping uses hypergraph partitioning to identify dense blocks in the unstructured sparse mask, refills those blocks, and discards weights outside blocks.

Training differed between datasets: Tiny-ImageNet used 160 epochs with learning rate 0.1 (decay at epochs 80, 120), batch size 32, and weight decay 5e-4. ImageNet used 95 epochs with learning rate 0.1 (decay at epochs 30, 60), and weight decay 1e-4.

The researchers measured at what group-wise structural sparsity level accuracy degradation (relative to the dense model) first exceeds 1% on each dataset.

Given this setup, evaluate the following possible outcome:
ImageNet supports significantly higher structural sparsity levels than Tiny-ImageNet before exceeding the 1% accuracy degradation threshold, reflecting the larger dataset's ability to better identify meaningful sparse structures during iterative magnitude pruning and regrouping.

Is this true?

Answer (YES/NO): NO